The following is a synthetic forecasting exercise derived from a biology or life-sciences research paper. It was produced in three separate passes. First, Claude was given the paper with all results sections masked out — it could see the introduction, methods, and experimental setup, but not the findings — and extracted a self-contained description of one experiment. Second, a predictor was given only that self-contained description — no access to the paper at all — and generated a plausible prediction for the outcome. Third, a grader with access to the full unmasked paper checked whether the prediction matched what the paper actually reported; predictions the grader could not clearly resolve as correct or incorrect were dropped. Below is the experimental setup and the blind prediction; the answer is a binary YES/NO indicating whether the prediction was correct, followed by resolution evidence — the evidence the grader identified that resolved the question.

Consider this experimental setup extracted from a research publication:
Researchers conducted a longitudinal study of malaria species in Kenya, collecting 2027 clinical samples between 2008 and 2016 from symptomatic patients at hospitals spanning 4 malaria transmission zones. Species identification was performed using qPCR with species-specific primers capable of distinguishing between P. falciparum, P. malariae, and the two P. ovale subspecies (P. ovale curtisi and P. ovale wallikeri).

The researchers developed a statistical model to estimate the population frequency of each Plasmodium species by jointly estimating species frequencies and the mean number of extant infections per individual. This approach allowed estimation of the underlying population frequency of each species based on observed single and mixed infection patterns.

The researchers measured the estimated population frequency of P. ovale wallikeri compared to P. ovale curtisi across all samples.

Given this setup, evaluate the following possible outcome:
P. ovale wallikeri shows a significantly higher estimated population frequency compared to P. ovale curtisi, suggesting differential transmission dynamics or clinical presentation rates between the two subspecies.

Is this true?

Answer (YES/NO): YES